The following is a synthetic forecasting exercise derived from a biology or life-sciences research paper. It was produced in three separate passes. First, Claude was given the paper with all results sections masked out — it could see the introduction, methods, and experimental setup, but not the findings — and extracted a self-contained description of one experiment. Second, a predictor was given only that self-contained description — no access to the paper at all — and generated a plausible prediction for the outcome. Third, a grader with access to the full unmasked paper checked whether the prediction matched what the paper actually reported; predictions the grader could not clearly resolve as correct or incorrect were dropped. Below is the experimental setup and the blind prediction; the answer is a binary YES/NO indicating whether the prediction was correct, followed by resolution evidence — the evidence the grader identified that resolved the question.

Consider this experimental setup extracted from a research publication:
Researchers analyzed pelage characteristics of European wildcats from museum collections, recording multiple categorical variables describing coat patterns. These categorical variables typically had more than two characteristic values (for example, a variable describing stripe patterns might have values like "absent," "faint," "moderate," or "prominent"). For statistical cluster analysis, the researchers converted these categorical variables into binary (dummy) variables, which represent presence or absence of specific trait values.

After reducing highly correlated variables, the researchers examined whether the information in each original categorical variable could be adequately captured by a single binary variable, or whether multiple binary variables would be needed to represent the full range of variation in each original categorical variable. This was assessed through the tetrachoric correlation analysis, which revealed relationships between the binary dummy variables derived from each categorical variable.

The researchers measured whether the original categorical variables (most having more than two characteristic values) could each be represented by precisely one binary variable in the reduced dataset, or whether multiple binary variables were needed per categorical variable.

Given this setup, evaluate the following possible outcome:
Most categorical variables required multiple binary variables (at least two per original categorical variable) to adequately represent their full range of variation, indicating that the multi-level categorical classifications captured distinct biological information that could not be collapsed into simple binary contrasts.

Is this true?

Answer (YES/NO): NO